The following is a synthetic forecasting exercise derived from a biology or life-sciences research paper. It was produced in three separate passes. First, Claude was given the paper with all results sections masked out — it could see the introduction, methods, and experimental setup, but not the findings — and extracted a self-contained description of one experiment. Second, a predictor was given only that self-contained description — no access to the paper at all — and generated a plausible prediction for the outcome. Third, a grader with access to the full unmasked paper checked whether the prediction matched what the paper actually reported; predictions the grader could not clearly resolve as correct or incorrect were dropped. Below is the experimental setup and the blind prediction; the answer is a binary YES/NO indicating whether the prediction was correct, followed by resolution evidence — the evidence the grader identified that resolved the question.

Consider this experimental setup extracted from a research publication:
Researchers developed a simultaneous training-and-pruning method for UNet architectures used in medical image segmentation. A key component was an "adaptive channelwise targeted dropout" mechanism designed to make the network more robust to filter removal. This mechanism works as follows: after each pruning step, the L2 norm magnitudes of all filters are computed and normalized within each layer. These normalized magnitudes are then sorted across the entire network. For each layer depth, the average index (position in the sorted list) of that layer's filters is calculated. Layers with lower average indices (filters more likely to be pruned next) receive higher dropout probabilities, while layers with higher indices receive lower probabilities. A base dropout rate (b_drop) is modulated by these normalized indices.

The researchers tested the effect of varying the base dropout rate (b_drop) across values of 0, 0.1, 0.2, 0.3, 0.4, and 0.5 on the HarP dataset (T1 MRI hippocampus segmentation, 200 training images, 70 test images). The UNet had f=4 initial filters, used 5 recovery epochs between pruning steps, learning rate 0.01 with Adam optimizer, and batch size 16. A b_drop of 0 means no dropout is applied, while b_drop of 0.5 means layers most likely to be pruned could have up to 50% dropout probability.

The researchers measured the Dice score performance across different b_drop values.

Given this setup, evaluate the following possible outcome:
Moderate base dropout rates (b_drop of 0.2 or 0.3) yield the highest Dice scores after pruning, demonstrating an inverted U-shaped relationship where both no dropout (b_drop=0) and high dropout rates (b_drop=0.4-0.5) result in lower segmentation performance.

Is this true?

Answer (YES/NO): NO